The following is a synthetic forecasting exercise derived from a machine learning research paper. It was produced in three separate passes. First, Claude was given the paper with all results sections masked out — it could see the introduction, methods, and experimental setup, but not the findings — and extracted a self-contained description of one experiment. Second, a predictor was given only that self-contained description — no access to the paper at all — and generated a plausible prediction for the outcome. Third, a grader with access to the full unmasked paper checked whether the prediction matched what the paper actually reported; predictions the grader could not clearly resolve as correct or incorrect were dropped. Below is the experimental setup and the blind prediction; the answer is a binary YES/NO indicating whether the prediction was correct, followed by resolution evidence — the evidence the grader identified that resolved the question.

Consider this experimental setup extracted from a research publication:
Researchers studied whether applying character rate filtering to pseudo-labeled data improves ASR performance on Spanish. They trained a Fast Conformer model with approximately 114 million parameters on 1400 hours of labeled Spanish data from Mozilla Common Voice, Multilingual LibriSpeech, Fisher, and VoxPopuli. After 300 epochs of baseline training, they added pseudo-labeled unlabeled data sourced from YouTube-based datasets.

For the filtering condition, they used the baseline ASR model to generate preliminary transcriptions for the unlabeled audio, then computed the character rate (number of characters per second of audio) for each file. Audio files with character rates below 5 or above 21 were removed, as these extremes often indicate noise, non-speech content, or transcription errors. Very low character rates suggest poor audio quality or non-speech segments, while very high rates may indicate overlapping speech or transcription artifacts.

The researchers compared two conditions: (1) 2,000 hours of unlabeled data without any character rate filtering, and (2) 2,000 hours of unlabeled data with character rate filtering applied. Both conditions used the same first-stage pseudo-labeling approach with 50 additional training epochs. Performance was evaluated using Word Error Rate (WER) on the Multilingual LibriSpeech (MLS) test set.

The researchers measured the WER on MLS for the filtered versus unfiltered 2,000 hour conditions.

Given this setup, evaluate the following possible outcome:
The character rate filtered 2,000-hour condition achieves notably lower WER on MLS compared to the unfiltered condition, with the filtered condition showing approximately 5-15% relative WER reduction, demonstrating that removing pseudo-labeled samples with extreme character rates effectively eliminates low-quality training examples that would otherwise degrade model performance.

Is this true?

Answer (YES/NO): NO